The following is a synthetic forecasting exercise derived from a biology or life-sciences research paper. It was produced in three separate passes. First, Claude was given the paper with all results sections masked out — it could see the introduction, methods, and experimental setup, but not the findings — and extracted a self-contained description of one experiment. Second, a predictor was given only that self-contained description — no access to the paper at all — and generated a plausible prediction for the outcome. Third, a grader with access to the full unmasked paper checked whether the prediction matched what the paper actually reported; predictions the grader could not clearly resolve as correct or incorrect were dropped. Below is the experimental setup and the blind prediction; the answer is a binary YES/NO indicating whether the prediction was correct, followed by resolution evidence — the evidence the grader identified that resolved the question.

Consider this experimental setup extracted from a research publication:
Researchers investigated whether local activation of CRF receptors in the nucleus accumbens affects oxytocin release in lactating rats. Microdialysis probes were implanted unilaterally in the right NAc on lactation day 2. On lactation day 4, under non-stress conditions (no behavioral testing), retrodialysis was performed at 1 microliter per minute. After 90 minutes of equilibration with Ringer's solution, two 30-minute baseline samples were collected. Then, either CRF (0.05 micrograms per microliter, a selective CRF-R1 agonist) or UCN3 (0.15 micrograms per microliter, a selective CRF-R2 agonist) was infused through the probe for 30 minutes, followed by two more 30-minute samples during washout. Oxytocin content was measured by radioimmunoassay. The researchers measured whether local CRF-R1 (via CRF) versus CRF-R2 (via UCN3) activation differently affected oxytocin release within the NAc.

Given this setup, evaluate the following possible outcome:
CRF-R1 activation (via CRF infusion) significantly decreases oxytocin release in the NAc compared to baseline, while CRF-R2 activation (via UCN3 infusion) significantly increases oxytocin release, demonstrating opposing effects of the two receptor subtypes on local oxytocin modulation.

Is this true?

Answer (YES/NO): NO